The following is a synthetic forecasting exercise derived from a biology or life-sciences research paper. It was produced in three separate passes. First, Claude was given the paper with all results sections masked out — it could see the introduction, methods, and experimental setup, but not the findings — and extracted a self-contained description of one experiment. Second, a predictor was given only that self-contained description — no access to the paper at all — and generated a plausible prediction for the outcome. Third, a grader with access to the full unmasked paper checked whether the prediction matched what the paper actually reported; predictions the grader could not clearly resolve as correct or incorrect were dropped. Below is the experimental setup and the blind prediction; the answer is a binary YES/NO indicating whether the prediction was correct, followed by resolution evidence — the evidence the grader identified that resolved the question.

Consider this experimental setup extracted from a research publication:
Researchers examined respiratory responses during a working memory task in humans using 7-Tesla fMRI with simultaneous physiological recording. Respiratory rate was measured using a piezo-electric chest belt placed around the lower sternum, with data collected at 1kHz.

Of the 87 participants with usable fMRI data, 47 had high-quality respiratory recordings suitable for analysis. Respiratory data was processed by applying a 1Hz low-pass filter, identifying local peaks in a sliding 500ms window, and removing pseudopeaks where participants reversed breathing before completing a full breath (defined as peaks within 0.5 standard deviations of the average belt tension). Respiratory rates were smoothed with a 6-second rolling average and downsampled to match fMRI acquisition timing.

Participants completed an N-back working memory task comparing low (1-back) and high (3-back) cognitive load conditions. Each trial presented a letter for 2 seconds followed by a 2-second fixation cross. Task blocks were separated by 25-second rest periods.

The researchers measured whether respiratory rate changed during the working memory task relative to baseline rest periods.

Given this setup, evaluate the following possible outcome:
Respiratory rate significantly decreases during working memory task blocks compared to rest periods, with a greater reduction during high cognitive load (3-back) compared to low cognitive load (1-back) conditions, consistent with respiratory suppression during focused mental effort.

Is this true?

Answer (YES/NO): NO